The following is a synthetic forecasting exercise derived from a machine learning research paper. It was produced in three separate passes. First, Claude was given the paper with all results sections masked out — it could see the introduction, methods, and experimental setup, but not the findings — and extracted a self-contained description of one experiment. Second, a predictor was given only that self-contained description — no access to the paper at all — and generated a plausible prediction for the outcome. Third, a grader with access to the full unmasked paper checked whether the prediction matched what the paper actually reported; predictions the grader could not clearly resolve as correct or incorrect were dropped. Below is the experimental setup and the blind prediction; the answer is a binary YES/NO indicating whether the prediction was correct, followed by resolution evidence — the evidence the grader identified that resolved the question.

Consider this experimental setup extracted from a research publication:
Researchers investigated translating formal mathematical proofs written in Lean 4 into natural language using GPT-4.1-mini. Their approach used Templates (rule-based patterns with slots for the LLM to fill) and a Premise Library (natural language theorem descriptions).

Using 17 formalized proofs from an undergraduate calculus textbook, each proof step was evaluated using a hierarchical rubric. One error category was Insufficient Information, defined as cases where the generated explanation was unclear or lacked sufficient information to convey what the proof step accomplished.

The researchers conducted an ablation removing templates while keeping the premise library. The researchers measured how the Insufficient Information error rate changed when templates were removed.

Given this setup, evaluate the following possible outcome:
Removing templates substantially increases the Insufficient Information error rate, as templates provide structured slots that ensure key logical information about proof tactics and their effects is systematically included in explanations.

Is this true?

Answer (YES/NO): YES